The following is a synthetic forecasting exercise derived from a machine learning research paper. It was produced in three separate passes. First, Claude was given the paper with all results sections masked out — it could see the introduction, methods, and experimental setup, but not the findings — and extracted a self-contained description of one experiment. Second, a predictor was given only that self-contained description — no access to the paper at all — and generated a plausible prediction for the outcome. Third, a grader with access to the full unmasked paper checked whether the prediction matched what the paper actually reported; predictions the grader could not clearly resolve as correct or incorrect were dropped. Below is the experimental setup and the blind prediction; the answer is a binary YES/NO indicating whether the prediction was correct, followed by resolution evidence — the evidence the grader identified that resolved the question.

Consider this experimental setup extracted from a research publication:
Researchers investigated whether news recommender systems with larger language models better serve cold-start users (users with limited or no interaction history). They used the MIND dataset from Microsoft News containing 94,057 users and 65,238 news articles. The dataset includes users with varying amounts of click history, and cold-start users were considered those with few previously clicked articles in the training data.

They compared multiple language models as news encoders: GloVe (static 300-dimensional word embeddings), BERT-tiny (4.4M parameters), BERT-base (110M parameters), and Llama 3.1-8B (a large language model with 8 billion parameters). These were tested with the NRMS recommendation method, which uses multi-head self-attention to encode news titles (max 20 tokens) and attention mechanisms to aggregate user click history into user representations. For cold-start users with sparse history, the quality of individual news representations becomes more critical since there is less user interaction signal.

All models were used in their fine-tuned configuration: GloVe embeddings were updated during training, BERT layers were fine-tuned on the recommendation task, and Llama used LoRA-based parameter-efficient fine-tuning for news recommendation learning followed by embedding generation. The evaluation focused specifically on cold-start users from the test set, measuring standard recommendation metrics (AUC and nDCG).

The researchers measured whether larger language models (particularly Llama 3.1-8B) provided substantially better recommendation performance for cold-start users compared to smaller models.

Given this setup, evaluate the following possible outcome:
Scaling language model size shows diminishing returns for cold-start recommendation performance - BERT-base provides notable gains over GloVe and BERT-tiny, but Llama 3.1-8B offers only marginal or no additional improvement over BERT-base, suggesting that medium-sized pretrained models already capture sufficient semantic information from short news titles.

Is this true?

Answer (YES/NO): NO